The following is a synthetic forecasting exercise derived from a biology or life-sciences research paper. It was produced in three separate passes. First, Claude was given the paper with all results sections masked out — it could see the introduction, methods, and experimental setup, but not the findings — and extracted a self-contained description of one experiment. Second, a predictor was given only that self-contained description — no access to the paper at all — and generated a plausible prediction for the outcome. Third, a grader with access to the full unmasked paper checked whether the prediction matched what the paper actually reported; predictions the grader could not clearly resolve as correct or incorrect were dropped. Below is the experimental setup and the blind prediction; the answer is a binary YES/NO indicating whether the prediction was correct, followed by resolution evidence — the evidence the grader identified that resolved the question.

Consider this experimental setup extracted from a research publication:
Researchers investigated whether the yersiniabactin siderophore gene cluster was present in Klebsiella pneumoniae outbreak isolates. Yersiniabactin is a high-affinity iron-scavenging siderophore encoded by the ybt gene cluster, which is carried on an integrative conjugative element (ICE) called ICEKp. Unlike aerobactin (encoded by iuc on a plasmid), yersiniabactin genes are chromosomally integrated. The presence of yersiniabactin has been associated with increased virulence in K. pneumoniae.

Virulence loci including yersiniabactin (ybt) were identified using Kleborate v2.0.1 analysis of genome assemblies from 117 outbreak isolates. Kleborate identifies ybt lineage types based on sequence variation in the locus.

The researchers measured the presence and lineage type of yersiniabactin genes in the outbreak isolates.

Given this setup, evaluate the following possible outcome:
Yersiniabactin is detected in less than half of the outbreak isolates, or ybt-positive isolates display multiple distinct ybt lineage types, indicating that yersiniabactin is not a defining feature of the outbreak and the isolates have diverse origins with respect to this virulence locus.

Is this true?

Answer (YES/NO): NO